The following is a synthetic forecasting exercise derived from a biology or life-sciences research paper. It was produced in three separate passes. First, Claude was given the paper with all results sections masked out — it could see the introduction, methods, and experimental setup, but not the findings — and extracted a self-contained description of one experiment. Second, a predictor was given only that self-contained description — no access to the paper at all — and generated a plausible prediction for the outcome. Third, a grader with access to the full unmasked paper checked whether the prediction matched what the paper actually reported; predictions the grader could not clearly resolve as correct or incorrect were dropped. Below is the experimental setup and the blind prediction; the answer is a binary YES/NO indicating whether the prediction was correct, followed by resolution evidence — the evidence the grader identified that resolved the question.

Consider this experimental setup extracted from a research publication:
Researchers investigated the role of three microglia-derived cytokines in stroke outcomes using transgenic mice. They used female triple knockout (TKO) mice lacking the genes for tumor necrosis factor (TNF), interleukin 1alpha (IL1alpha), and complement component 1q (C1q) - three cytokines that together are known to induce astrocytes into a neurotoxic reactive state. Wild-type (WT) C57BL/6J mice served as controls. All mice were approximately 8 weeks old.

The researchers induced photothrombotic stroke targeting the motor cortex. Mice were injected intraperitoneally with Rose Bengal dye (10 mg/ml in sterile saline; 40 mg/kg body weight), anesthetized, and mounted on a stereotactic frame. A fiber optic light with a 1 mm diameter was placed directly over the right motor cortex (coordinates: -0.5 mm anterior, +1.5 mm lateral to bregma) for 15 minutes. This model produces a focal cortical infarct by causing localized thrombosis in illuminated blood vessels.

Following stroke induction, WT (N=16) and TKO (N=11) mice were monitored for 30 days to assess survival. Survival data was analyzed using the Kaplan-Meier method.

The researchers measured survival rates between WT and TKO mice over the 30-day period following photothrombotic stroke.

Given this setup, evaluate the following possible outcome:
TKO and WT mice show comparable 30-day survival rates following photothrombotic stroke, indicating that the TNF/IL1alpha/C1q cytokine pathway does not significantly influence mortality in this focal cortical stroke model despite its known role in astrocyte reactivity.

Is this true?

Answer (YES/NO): YES